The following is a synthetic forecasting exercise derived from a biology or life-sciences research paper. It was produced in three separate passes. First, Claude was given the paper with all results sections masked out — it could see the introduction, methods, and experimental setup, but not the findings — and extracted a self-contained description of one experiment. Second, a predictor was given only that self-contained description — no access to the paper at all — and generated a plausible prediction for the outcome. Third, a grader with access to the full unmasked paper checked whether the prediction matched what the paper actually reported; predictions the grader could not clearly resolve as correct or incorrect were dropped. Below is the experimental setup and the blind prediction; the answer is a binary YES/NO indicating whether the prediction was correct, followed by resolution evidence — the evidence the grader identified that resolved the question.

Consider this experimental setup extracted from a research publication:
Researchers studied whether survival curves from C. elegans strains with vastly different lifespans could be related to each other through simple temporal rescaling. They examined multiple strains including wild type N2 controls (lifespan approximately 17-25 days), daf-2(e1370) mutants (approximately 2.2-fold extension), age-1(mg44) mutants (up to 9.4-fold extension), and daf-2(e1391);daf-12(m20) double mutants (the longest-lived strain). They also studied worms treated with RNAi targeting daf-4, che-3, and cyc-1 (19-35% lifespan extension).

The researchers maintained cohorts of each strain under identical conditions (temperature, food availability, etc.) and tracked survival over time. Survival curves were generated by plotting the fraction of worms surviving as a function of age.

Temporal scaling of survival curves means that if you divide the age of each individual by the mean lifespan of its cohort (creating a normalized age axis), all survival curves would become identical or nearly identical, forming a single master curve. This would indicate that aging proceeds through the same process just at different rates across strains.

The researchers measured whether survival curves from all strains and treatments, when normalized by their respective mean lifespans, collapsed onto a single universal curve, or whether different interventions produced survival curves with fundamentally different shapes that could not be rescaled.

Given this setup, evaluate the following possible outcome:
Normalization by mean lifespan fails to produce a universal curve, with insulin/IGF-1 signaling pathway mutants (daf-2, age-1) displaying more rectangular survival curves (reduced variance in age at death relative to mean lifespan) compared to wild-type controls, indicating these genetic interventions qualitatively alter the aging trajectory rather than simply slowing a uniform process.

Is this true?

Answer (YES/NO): NO